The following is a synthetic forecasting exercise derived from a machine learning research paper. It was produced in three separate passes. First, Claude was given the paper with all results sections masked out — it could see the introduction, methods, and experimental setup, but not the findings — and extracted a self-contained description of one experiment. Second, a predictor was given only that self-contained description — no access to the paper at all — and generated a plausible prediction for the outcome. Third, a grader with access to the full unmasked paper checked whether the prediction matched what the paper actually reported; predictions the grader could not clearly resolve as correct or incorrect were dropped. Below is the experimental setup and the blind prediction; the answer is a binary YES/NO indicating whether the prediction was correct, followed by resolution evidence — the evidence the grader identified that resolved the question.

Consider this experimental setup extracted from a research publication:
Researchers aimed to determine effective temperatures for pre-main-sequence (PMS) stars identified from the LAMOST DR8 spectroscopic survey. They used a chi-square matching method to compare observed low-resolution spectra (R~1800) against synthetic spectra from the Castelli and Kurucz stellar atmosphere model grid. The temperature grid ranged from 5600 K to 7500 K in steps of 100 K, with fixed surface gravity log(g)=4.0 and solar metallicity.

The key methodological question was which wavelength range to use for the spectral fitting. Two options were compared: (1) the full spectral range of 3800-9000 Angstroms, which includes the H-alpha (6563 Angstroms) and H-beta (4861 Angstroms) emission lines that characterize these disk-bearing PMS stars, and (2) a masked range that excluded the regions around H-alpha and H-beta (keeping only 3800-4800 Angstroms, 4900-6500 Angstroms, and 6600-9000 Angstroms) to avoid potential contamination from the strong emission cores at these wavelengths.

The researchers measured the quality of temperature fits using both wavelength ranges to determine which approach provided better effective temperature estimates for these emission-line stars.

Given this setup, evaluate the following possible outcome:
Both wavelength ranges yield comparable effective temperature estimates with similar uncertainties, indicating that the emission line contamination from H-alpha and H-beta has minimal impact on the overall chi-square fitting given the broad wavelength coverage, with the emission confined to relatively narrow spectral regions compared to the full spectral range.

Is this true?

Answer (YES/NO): NO